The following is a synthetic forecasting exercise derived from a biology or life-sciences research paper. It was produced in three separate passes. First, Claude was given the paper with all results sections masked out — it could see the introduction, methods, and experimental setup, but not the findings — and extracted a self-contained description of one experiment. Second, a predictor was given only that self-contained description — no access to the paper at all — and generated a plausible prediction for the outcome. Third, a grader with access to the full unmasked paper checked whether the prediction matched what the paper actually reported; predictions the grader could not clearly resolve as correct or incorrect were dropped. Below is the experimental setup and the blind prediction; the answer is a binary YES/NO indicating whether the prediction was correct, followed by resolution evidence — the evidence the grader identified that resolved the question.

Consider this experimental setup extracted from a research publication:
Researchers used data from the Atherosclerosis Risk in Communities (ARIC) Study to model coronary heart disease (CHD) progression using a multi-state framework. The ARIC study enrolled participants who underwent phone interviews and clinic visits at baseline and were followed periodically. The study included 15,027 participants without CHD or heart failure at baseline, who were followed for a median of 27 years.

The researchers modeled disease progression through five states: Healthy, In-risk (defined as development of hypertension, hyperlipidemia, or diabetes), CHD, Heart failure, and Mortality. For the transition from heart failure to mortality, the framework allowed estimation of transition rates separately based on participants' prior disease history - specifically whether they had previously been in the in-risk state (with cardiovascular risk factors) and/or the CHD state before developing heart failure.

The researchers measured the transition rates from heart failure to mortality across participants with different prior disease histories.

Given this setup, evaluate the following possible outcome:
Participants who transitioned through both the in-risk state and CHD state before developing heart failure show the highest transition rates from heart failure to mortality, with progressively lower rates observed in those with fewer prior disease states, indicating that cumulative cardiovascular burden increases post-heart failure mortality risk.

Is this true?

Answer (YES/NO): YES